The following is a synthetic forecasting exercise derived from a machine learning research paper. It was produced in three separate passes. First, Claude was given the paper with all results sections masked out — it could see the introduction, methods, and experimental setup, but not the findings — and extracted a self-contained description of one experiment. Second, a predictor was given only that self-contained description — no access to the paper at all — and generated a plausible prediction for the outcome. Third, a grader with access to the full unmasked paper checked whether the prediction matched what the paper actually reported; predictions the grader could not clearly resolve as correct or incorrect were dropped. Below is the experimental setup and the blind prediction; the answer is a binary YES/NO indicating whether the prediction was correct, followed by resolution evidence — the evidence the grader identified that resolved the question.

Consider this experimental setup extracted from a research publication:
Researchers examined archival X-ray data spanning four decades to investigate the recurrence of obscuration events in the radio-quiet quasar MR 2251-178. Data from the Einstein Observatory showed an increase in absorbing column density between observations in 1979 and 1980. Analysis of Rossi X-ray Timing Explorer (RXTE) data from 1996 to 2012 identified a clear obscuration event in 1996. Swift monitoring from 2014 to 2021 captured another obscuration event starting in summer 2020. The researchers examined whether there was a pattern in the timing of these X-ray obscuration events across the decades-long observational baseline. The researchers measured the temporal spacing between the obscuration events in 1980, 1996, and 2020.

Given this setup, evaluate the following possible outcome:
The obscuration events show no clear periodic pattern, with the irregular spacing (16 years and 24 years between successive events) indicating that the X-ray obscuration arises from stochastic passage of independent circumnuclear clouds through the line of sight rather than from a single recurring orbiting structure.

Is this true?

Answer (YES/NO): NO